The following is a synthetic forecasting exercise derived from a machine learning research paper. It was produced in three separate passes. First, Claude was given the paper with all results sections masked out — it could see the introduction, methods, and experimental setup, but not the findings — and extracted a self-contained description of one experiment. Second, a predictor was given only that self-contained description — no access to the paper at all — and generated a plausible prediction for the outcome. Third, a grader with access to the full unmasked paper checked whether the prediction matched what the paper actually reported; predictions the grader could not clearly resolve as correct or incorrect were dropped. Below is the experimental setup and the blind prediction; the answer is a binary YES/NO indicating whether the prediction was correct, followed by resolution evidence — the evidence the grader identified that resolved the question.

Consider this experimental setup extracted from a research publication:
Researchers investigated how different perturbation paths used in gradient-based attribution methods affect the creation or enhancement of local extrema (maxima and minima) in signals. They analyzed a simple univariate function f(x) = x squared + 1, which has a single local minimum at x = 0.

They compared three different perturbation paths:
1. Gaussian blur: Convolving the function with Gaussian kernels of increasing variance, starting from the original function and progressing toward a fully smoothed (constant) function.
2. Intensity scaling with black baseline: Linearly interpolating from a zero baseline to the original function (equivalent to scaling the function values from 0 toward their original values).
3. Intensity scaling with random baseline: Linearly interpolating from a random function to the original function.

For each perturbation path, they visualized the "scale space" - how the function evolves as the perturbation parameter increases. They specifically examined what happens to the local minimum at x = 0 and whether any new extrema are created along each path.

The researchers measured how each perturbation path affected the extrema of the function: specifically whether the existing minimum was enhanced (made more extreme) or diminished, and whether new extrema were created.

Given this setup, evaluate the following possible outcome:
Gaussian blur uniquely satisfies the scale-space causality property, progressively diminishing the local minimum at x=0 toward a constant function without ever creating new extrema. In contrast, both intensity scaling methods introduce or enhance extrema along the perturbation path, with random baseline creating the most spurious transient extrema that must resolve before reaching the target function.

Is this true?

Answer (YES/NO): YES